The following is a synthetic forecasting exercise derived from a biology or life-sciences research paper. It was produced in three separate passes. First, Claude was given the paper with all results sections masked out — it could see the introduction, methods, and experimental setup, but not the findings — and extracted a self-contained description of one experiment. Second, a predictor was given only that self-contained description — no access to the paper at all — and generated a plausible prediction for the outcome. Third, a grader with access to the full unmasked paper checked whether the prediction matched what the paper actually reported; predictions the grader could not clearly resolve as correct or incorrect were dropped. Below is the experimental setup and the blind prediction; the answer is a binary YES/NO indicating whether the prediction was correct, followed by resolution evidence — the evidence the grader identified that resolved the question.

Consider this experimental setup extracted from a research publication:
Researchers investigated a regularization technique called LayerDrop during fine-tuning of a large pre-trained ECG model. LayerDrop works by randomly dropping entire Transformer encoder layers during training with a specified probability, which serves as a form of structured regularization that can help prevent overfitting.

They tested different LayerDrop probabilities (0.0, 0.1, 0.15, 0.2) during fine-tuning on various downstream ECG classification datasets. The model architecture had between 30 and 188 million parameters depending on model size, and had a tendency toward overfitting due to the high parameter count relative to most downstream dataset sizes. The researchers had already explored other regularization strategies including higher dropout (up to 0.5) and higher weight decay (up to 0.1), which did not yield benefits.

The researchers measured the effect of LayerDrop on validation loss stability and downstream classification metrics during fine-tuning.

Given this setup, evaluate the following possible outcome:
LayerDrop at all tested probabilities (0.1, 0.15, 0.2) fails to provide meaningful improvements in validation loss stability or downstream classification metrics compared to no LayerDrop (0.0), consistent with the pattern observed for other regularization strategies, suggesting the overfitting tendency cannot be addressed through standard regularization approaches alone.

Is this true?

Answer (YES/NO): NO